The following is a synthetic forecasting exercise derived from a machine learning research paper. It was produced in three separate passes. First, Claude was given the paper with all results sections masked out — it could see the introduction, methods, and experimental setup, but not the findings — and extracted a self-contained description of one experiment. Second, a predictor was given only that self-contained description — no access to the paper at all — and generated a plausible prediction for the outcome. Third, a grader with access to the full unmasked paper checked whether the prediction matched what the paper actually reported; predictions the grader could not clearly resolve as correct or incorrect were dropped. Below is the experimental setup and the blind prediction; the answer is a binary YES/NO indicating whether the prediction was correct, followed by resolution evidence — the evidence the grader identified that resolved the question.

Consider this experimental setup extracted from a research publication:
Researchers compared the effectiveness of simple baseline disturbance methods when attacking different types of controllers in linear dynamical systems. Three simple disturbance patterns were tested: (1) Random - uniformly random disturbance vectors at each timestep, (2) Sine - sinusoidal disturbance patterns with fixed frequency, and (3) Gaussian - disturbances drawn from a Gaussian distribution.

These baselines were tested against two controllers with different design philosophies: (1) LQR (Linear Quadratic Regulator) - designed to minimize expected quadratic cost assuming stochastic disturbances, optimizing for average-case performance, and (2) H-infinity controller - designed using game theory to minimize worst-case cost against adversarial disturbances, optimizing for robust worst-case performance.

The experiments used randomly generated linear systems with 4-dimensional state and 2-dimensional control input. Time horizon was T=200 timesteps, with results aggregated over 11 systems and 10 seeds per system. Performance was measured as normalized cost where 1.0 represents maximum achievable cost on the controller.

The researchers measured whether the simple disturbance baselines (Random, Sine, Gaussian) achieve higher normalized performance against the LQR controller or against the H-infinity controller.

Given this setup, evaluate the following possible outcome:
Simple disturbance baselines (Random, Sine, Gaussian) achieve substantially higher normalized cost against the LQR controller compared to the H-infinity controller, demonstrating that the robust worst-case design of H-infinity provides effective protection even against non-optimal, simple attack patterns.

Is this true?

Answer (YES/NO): NO